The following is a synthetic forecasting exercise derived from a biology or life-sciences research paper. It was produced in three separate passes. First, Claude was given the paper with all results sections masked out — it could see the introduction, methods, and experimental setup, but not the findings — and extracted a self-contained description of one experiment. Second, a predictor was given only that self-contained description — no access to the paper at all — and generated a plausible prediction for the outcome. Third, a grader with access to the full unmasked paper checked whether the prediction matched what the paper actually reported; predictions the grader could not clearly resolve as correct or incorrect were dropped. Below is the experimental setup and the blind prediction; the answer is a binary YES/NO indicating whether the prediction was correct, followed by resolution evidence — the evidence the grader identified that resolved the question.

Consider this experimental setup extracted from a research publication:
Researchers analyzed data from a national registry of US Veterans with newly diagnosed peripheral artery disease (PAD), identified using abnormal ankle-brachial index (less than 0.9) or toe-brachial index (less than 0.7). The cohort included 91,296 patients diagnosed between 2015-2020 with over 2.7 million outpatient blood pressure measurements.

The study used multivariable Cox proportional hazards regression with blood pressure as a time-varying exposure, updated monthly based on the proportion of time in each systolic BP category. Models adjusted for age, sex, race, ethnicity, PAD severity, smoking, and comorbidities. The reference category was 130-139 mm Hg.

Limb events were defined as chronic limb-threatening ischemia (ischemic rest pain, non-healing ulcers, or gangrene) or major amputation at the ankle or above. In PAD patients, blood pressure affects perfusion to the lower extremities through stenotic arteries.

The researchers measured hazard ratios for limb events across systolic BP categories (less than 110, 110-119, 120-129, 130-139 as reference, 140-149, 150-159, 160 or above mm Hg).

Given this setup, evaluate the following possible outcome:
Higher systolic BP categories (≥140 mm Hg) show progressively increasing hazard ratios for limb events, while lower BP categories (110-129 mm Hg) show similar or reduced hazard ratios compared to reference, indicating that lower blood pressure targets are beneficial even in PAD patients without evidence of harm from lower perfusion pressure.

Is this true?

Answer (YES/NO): NO